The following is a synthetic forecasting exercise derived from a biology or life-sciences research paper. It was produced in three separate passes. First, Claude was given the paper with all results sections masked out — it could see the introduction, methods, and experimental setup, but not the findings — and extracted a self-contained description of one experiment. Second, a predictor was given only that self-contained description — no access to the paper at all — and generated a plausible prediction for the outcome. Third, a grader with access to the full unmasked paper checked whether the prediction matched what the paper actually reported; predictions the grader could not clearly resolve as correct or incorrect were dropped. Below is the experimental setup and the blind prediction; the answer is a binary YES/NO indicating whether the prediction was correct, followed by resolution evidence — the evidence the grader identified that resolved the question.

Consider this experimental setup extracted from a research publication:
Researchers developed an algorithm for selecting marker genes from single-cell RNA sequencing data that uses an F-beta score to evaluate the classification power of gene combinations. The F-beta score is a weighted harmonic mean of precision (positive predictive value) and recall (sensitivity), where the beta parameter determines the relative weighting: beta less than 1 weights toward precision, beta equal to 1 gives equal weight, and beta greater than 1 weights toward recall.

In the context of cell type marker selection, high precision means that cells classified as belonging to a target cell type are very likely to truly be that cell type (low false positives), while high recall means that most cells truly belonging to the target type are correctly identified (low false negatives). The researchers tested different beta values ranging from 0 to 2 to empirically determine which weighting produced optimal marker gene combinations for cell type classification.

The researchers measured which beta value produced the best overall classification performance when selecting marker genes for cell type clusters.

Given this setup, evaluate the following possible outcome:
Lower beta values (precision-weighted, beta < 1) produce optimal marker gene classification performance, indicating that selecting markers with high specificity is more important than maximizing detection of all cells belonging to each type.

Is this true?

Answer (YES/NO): YES